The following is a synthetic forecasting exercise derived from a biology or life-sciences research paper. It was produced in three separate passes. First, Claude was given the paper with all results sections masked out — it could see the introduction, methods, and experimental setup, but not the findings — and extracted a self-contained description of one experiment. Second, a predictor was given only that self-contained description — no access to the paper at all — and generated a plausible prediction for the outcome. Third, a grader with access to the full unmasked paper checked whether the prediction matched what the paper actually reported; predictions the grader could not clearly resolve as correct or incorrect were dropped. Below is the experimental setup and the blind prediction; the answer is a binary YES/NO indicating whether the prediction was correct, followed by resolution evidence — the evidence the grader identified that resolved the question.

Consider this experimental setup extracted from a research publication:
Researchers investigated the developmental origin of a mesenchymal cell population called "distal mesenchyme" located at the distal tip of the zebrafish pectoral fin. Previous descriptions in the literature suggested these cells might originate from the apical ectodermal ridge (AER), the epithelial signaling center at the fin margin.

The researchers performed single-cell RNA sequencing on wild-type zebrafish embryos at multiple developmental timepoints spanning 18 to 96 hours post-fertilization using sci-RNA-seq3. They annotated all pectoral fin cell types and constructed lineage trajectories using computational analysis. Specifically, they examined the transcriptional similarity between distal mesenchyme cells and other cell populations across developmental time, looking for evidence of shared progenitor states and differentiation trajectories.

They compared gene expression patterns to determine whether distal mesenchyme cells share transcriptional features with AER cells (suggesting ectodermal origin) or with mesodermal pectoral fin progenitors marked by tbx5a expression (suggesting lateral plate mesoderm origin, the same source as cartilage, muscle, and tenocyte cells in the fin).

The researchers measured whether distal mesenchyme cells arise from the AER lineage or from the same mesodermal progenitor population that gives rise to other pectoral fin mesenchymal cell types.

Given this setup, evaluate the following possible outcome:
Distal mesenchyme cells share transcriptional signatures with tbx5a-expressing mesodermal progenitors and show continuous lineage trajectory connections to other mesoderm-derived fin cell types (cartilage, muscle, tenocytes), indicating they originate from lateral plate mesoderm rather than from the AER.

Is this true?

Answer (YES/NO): YES